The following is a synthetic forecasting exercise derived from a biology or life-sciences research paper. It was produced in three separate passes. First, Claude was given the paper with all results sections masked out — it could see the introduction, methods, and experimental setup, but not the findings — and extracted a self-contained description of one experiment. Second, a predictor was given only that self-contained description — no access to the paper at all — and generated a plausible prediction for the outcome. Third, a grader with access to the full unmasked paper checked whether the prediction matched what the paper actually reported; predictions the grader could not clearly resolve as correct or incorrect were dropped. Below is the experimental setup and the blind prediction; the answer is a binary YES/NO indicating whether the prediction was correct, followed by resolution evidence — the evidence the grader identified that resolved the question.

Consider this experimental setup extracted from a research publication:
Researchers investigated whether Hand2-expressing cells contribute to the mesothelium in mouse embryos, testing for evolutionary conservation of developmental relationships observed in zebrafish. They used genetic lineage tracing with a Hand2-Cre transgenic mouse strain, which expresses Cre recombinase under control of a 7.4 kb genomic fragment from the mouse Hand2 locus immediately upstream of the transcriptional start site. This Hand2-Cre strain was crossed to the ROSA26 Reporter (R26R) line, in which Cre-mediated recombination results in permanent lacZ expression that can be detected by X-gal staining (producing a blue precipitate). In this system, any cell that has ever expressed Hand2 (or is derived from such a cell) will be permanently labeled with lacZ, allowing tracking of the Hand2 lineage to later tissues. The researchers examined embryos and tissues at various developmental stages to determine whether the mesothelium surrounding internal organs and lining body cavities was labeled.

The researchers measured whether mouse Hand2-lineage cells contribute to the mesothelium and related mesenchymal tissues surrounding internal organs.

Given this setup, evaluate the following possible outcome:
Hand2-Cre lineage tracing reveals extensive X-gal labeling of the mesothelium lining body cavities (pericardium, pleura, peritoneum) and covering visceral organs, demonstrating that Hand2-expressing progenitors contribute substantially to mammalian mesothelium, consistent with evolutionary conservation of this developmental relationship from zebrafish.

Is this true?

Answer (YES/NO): NO